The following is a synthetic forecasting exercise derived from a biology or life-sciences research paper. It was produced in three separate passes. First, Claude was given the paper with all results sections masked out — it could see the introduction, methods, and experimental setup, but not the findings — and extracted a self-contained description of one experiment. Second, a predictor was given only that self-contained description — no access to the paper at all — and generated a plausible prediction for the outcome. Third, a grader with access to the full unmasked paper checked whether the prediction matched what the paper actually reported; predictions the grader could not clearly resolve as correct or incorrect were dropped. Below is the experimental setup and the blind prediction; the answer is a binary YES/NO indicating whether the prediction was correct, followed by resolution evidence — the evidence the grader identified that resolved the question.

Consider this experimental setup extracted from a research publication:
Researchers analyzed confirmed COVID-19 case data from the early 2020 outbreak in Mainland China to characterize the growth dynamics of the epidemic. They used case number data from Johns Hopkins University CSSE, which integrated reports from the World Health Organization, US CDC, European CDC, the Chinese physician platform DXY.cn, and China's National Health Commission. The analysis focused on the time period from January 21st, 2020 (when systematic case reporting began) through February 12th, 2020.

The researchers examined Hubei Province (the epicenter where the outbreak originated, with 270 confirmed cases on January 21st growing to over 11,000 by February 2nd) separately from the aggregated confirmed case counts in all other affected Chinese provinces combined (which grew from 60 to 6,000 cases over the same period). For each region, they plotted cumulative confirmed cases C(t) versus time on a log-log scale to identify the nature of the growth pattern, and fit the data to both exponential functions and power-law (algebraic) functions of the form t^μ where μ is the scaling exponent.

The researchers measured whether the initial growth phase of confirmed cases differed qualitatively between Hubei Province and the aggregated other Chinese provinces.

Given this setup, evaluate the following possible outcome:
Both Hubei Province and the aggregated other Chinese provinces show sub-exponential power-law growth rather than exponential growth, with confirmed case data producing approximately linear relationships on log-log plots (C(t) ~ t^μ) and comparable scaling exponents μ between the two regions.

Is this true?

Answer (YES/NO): NO